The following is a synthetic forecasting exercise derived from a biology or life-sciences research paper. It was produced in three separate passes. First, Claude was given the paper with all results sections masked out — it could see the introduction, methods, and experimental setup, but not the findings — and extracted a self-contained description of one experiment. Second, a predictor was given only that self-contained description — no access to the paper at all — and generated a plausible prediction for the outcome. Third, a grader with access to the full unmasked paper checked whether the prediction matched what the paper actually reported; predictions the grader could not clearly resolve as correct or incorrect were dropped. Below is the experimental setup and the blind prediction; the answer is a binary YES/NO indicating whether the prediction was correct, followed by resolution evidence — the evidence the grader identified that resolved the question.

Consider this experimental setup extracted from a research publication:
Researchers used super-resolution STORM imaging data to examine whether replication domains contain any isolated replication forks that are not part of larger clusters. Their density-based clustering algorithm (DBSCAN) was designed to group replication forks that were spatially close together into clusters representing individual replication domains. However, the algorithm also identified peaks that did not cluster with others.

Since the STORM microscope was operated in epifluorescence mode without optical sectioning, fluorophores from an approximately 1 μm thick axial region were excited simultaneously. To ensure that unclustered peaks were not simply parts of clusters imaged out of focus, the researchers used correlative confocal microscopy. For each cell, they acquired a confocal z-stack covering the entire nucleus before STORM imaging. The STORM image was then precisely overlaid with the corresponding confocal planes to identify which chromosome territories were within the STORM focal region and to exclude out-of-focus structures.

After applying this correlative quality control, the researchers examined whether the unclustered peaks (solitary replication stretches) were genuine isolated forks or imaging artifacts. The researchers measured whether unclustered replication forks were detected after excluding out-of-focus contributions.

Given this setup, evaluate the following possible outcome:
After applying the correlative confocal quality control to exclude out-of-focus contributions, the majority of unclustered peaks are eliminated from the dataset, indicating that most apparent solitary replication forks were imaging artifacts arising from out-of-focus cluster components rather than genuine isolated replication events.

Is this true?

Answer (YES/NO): NO